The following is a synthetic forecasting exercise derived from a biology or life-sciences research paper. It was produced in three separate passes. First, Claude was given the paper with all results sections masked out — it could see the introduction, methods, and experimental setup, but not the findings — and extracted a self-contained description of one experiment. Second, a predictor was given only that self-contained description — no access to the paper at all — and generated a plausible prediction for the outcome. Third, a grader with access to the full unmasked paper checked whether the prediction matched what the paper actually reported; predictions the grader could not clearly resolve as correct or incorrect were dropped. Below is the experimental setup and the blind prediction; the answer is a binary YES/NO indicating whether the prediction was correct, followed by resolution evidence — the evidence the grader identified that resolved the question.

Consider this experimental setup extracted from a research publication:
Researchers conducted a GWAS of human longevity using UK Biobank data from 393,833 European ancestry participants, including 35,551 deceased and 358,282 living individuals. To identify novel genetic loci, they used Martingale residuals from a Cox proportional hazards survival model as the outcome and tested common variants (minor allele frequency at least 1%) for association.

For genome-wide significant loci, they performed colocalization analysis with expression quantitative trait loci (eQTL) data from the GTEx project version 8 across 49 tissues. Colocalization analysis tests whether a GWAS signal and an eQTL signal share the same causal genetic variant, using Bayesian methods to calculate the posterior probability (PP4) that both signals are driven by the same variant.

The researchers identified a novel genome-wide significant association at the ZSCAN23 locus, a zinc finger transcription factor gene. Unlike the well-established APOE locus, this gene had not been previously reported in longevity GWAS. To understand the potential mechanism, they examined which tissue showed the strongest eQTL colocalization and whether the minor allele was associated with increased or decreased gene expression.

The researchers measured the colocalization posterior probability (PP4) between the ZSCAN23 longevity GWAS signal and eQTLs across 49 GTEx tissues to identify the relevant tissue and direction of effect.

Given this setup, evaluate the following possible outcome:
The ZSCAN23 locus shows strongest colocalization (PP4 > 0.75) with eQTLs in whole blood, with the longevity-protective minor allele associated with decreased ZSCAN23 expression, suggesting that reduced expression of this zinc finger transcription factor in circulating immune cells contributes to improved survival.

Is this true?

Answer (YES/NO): NO